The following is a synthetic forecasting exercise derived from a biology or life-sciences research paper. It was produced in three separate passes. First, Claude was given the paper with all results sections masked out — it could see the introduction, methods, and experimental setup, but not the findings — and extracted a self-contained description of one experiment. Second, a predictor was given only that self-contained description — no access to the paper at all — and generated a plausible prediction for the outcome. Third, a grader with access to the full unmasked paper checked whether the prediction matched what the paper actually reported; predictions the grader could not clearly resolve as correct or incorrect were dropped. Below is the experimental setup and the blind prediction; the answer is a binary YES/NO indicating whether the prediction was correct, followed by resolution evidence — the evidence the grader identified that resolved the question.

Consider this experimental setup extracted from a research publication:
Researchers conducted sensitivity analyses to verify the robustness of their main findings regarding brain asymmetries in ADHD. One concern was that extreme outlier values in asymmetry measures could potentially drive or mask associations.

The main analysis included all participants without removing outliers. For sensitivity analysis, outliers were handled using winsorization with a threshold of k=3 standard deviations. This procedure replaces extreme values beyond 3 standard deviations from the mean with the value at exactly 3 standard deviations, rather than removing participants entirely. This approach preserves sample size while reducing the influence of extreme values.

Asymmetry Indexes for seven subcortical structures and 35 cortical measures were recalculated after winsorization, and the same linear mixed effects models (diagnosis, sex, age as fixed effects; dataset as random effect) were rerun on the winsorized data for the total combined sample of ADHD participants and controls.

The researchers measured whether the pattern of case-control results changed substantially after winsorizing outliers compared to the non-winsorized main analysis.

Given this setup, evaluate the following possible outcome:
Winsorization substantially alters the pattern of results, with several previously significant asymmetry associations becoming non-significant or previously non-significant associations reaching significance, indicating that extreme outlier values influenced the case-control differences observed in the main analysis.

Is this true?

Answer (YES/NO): NO